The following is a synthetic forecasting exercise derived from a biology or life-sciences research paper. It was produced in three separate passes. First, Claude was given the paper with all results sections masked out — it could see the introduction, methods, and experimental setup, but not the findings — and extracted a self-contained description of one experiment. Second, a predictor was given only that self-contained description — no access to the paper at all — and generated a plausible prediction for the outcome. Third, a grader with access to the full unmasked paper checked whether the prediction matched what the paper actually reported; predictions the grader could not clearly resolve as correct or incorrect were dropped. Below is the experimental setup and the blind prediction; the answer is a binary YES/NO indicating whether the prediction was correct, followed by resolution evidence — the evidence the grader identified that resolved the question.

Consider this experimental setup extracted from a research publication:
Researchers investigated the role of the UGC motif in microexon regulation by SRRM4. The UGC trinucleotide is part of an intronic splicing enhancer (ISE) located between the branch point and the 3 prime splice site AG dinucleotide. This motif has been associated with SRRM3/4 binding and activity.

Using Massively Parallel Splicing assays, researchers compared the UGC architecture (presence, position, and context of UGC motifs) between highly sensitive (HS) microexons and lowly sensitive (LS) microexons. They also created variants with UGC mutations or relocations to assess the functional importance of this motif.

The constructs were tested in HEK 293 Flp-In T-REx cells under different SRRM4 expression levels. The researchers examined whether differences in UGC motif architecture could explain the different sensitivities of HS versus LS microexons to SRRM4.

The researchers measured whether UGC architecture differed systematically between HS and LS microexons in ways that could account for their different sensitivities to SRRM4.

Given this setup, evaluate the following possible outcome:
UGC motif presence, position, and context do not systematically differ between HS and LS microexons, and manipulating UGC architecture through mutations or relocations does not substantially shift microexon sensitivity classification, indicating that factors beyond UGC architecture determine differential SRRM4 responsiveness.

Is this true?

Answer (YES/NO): YES